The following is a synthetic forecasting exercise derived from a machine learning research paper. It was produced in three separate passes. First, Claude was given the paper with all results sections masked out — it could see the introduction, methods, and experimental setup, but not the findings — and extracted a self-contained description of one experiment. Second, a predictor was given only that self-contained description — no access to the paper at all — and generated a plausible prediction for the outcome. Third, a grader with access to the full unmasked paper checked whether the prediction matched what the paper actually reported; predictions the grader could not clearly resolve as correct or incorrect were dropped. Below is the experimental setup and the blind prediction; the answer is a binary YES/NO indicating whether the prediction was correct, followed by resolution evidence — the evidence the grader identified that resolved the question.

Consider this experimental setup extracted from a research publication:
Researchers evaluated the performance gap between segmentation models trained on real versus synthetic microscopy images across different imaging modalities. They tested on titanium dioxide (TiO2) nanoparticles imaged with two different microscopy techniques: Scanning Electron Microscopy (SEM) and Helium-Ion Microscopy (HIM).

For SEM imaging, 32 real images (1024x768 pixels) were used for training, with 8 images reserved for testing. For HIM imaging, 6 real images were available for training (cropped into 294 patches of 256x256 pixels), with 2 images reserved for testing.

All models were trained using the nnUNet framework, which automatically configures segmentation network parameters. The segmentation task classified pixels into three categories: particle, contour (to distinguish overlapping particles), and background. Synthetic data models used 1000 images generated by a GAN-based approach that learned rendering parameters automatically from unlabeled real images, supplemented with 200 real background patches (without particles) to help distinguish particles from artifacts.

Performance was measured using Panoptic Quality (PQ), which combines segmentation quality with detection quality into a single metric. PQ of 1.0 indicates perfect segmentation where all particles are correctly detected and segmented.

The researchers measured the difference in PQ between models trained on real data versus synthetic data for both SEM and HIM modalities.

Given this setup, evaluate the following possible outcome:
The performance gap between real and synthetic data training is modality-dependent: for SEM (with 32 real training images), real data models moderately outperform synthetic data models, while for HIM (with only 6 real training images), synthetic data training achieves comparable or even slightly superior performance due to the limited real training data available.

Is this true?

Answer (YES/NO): NO